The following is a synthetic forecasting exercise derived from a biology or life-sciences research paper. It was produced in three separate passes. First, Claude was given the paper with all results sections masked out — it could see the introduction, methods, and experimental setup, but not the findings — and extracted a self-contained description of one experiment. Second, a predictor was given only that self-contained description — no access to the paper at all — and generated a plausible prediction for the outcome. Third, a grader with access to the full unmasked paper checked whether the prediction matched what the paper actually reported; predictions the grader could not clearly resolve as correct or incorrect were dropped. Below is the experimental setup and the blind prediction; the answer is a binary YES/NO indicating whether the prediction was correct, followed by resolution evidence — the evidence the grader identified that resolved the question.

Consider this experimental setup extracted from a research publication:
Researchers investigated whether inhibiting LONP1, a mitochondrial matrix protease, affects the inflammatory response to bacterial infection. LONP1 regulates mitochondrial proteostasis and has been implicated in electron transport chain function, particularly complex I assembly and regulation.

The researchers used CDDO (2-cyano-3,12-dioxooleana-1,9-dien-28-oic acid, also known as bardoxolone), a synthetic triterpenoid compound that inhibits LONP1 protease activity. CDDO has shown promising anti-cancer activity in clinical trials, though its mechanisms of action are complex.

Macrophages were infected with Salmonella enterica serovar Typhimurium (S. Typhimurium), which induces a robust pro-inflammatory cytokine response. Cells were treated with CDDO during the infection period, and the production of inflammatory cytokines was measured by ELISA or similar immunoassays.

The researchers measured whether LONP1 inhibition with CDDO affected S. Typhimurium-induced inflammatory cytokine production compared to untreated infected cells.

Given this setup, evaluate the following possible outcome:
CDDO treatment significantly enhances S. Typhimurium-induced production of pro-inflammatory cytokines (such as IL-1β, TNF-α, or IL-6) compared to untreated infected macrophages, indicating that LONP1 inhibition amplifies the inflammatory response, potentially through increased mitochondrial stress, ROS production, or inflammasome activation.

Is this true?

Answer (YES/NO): NO